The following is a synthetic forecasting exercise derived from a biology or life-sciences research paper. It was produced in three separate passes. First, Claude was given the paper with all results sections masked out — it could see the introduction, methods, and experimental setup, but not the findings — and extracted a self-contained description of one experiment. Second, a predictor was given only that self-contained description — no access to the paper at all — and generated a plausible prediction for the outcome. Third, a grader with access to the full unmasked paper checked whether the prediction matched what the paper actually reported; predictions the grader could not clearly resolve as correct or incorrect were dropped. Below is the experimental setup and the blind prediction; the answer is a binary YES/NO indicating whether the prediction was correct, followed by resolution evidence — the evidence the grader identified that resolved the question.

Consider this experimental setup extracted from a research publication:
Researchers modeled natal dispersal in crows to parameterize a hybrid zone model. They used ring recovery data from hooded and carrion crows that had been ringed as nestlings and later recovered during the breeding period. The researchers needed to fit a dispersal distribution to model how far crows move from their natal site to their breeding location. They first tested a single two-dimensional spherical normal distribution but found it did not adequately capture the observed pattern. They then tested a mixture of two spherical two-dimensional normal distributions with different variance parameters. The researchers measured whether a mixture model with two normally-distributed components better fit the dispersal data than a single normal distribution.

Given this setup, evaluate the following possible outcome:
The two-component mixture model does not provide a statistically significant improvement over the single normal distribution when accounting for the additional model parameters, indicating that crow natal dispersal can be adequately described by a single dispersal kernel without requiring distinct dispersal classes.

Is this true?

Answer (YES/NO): NO